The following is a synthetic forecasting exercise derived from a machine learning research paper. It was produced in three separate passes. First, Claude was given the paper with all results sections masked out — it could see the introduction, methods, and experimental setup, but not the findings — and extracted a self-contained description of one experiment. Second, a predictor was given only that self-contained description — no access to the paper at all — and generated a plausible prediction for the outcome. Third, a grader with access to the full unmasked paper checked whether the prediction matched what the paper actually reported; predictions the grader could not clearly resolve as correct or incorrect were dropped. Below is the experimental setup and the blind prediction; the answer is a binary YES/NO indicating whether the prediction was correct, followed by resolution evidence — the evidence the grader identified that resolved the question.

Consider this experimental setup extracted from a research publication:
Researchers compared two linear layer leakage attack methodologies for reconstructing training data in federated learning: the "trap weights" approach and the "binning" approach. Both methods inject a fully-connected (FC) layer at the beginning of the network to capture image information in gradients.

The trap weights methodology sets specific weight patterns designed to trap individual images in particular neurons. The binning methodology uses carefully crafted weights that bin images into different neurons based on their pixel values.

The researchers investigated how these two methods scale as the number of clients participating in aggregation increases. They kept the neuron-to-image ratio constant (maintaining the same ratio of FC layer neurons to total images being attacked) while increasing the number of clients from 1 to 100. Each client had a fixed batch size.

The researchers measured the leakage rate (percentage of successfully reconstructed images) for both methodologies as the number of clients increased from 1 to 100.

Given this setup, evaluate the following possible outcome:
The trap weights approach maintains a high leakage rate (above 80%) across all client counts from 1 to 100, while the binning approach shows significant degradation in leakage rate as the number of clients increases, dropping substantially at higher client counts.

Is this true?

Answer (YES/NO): NO